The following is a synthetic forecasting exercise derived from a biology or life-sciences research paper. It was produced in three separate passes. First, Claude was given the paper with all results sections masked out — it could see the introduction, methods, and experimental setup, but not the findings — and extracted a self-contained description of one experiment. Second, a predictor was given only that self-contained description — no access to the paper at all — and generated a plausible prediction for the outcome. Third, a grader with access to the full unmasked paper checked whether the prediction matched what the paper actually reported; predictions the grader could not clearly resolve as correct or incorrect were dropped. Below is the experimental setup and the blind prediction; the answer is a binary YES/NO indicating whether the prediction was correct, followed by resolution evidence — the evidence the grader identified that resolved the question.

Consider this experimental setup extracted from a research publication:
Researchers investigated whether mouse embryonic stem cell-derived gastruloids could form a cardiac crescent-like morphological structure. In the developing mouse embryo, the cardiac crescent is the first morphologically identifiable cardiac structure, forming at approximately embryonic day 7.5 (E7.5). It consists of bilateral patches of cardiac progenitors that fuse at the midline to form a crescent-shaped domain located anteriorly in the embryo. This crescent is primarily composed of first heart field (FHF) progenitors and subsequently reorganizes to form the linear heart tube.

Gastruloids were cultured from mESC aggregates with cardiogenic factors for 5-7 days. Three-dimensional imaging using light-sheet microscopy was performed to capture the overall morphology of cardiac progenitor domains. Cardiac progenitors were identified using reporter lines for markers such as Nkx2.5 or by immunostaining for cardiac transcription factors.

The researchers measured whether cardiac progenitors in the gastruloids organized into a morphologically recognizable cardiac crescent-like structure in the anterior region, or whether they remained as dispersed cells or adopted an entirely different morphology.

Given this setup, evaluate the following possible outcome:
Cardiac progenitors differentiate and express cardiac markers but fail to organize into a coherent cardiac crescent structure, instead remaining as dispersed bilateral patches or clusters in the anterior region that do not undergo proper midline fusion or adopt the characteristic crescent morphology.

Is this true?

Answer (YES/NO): NO